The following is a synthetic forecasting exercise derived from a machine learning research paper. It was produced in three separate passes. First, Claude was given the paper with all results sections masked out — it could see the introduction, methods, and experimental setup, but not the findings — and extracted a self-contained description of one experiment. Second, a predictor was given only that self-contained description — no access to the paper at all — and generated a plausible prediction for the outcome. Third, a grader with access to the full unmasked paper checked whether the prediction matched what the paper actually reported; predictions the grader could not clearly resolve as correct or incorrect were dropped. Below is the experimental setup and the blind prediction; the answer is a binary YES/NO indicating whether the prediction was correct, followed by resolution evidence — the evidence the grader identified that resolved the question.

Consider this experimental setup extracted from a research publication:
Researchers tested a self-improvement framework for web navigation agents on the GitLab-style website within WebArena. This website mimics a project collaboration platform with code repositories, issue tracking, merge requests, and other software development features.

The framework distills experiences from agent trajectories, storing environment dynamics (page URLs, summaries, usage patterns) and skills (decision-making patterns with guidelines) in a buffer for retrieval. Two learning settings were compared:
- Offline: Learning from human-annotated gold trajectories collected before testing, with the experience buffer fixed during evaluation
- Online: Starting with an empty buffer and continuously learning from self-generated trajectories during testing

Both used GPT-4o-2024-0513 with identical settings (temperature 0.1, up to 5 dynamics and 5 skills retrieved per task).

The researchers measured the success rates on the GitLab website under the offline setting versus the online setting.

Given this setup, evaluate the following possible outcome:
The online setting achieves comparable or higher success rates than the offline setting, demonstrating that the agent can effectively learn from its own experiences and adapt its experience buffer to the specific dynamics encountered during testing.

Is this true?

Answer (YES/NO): NO